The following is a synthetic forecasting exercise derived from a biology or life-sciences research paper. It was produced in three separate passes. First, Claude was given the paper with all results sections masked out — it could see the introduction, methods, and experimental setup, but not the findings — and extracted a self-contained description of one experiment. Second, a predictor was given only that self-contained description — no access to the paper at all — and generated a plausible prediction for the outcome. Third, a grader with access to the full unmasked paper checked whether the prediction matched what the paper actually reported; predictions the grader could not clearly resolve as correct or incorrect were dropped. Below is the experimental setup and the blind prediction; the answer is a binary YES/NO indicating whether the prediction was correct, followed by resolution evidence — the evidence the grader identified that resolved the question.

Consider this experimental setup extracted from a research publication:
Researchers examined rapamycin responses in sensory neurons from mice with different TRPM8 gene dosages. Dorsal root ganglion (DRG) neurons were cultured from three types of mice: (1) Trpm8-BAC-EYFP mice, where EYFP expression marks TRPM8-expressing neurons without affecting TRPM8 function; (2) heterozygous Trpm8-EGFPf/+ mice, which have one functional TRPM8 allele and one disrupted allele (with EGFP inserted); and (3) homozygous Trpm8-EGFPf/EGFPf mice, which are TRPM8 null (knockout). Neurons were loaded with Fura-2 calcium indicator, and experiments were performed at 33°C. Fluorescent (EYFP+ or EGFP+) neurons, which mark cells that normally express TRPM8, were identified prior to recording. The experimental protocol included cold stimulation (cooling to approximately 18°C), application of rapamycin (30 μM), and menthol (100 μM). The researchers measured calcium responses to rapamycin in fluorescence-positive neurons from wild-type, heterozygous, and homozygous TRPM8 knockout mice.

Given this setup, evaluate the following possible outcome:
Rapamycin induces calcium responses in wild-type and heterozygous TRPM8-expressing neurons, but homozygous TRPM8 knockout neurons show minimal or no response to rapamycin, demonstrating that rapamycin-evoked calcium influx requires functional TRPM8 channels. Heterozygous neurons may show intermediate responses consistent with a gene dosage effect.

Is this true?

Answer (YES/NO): YES